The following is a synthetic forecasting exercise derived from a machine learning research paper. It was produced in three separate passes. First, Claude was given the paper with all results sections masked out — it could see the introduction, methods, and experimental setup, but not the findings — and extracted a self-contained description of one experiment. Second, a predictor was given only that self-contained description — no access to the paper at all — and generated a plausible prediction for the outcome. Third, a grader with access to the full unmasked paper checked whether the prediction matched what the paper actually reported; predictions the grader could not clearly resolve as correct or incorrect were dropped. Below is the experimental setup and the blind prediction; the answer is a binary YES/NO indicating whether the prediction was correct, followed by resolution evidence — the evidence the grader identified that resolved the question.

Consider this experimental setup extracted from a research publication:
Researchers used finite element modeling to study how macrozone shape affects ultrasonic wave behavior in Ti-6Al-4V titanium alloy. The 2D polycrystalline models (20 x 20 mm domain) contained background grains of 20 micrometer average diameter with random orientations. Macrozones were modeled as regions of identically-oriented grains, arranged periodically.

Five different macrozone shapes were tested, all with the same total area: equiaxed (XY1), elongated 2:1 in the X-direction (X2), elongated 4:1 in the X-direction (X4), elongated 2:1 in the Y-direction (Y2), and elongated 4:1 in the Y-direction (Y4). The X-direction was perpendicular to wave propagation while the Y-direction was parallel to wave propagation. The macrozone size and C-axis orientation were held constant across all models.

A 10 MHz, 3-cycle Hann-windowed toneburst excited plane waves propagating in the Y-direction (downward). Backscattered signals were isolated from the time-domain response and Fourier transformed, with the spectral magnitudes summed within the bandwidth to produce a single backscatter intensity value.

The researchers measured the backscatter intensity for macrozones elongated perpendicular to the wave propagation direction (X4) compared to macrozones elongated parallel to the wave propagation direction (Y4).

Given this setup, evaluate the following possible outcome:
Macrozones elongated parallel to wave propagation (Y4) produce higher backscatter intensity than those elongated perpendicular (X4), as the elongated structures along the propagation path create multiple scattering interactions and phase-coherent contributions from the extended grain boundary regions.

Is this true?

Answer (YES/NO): NO